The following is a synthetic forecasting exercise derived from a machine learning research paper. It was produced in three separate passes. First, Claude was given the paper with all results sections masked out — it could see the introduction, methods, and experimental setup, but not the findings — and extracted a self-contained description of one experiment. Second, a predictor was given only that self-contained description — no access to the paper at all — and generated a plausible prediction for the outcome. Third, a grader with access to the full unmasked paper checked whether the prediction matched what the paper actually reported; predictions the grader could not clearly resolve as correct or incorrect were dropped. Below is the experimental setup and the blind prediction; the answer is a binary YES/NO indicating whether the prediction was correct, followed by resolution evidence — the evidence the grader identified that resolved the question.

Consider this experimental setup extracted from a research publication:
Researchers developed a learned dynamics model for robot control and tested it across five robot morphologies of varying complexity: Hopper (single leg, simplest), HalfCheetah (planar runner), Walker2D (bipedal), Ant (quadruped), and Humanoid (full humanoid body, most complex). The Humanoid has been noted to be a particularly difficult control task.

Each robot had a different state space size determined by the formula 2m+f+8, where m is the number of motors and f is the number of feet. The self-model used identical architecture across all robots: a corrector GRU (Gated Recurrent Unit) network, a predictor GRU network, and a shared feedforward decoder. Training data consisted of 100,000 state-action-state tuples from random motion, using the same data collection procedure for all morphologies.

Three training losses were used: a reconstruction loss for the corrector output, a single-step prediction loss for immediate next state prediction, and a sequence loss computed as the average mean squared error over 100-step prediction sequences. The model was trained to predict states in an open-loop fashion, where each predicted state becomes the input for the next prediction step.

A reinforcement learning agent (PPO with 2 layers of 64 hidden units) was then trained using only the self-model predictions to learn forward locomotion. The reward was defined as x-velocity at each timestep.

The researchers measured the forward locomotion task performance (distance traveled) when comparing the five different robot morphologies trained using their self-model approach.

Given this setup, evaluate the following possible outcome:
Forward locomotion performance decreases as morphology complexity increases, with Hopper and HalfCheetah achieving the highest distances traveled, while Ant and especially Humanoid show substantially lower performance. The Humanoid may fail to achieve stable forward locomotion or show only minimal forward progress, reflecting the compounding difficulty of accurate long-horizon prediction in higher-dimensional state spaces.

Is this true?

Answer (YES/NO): NO